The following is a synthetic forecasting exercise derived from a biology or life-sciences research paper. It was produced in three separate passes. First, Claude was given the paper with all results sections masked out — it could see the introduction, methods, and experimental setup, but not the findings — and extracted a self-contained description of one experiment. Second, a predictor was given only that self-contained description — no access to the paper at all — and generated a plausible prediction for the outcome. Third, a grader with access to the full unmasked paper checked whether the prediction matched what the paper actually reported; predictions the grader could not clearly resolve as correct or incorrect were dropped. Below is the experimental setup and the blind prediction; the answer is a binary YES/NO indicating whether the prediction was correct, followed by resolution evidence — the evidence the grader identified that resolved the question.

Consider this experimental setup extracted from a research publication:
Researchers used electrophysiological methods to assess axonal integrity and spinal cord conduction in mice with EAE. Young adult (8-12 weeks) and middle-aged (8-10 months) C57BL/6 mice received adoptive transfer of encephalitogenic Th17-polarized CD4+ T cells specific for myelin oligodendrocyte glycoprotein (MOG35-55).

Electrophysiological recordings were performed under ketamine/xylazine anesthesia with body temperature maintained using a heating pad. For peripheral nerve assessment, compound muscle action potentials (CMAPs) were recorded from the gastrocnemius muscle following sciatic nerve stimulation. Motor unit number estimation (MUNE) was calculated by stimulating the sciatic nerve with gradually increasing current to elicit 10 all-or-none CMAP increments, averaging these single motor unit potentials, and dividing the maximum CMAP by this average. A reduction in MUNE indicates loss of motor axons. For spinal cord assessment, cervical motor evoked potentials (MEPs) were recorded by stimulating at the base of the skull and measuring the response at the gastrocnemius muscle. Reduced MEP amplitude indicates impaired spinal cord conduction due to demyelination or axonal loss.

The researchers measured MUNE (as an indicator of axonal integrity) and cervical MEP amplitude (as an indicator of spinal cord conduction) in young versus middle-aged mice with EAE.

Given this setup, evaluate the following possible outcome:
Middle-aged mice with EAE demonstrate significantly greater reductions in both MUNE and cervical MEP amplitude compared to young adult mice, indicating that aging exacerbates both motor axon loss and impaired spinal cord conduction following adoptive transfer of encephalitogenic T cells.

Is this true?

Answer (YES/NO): YES